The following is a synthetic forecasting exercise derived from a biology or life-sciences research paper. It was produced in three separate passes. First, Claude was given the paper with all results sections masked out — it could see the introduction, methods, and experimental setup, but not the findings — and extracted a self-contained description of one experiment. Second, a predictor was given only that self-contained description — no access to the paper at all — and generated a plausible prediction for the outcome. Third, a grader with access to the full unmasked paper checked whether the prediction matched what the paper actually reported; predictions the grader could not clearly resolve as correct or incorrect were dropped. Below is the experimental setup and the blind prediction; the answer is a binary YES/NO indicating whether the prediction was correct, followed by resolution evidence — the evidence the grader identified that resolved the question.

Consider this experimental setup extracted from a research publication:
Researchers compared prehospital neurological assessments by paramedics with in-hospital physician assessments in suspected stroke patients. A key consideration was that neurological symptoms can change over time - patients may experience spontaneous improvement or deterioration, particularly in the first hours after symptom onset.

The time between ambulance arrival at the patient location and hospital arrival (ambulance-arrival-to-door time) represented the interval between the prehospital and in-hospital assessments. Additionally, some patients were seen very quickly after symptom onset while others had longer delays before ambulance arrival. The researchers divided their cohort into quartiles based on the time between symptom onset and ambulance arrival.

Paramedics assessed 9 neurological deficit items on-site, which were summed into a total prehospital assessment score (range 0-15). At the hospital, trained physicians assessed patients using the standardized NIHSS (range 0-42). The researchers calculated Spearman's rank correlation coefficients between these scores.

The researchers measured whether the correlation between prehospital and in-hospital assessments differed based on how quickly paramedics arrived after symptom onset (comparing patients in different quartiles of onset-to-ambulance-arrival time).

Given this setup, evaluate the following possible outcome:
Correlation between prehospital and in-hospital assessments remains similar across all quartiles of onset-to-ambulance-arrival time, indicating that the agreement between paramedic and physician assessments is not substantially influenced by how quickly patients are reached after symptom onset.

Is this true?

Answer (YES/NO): NO